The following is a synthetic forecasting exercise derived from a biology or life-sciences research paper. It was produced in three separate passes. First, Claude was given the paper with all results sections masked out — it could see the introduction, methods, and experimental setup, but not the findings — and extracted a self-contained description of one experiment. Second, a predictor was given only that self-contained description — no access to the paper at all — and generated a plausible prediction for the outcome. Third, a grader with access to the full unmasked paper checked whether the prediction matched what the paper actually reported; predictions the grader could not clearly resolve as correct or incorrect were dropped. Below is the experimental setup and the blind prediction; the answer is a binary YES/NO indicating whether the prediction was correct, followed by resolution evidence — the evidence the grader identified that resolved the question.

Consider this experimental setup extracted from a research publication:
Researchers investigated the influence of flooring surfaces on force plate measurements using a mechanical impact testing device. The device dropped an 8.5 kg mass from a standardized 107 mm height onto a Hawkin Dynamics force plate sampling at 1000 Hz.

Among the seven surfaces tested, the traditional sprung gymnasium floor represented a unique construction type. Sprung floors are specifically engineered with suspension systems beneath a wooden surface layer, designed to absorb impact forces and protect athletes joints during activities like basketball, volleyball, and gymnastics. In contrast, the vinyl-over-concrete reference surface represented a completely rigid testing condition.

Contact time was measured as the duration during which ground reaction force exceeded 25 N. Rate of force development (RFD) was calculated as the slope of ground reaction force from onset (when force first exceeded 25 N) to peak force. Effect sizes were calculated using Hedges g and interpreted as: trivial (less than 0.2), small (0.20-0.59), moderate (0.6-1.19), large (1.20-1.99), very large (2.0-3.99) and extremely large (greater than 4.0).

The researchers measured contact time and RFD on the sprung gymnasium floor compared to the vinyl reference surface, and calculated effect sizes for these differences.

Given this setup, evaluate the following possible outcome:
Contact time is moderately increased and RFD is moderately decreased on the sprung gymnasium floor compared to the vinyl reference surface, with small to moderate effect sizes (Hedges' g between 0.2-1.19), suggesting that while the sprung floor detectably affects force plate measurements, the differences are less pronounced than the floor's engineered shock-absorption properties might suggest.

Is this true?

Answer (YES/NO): NO